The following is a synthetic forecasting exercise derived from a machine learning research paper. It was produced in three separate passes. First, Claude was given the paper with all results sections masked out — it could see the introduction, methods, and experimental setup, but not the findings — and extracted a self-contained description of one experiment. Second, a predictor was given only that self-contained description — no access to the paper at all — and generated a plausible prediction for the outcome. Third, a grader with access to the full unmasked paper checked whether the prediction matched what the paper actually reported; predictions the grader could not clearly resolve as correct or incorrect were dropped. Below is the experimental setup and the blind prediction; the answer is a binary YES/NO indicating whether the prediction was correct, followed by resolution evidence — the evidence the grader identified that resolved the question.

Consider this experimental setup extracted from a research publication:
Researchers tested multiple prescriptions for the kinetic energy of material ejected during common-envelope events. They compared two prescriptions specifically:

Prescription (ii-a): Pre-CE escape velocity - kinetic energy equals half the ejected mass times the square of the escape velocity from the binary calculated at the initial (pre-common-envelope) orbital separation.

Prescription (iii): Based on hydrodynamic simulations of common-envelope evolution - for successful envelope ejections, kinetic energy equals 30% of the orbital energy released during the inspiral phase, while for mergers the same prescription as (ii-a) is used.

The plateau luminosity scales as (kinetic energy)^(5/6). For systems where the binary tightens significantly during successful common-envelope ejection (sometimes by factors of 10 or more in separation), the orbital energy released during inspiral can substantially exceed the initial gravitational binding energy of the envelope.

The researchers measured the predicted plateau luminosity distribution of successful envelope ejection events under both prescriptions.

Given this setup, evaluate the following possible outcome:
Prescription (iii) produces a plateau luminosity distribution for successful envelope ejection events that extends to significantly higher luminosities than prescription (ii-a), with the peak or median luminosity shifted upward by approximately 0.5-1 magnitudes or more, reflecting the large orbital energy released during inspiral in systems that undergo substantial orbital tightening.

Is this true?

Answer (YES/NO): NO